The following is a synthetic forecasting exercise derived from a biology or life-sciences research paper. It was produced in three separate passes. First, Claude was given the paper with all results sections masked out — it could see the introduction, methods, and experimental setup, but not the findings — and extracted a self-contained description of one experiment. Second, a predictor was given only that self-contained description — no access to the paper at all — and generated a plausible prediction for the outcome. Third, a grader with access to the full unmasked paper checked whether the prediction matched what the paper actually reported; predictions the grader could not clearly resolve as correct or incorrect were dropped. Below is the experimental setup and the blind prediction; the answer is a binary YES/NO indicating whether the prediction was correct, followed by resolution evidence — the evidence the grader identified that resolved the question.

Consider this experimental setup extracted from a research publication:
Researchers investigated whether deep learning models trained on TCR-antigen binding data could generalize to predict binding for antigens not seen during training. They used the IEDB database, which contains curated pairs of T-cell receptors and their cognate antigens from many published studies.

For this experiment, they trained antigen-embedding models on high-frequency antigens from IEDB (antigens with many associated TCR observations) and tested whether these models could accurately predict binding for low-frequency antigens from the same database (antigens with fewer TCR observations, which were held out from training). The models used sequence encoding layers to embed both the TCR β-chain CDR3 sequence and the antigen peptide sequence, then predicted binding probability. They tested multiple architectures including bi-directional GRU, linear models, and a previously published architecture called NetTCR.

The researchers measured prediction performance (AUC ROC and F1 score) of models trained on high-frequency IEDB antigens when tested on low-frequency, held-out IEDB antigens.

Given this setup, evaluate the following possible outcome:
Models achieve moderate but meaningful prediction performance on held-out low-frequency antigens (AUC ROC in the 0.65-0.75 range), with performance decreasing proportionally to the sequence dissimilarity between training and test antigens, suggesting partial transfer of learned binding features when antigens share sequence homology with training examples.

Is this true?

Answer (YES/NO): NO